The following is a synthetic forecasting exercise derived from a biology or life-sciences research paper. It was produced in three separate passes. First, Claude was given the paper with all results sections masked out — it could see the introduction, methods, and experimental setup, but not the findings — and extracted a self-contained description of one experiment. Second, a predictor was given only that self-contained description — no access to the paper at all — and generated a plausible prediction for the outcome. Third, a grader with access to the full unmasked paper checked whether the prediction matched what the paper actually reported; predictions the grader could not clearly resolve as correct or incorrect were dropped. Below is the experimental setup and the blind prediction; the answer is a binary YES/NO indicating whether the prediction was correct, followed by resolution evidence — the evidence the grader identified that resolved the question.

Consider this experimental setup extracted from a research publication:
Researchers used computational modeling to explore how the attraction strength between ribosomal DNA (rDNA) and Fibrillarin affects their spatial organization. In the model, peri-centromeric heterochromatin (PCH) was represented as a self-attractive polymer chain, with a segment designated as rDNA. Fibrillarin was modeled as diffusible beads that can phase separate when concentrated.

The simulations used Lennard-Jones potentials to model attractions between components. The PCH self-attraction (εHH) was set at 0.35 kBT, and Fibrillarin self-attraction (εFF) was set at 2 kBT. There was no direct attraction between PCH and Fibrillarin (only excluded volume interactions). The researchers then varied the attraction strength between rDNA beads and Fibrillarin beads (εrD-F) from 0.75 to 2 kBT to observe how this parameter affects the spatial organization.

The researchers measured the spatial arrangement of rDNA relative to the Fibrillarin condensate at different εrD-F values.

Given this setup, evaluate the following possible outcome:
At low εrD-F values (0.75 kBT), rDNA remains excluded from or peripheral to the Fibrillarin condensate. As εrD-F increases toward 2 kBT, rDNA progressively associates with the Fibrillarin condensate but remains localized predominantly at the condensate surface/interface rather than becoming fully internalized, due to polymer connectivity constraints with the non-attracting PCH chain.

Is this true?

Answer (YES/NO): NO